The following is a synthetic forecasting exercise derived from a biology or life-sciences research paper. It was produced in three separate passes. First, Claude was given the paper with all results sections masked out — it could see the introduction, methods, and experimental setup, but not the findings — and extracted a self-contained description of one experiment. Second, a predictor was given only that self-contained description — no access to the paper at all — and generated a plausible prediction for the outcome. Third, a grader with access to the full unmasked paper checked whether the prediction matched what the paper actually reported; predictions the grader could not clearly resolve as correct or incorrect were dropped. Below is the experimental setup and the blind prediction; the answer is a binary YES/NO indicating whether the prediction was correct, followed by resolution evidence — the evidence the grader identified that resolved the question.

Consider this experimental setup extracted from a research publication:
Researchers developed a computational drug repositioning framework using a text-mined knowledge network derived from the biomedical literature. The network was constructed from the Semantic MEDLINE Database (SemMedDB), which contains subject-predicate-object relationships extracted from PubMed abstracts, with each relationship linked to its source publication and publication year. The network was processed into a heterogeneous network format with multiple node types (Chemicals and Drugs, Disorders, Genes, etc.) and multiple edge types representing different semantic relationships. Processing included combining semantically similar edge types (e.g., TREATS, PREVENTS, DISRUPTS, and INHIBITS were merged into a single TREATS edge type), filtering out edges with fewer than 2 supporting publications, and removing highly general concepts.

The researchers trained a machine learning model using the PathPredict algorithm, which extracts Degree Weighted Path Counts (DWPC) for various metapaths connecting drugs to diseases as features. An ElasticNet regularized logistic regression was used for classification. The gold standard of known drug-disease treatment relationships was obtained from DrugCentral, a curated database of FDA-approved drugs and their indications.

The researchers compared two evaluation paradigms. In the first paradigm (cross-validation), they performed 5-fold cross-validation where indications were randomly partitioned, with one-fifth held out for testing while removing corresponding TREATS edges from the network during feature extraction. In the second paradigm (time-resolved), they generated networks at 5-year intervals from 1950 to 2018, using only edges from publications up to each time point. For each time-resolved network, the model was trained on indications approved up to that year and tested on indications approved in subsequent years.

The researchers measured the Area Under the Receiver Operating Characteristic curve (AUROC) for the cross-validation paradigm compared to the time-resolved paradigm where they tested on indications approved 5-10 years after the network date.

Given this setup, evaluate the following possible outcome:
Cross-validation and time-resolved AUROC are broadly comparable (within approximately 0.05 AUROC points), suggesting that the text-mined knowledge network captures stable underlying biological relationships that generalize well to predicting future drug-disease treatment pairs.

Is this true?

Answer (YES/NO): NO